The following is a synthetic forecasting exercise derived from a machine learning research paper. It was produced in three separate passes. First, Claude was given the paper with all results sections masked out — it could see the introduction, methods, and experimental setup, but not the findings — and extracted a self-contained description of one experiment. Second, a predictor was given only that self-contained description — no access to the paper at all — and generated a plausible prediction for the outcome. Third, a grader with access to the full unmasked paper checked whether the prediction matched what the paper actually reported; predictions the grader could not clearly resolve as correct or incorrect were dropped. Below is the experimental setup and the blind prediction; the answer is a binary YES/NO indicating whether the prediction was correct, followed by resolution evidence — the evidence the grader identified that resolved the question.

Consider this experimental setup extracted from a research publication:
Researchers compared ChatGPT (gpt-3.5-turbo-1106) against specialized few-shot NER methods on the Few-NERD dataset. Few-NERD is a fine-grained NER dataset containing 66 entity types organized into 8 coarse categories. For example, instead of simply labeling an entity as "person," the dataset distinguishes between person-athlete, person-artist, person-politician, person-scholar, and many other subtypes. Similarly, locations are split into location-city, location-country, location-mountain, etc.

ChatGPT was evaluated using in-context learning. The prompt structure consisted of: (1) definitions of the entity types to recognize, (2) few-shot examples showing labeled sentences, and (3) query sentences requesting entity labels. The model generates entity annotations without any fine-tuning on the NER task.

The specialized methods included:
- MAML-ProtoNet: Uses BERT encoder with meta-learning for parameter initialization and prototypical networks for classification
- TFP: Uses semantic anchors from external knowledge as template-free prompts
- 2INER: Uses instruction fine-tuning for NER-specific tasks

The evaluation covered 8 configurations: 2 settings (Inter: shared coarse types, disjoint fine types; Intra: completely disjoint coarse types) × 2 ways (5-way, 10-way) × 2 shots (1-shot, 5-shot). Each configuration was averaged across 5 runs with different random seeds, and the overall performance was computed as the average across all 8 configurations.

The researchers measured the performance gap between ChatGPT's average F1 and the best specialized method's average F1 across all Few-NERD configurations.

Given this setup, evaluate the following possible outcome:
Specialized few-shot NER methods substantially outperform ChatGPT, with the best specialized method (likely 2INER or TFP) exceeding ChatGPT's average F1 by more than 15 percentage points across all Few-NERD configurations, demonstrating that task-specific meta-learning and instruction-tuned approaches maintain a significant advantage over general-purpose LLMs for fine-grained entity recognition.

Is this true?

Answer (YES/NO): YES